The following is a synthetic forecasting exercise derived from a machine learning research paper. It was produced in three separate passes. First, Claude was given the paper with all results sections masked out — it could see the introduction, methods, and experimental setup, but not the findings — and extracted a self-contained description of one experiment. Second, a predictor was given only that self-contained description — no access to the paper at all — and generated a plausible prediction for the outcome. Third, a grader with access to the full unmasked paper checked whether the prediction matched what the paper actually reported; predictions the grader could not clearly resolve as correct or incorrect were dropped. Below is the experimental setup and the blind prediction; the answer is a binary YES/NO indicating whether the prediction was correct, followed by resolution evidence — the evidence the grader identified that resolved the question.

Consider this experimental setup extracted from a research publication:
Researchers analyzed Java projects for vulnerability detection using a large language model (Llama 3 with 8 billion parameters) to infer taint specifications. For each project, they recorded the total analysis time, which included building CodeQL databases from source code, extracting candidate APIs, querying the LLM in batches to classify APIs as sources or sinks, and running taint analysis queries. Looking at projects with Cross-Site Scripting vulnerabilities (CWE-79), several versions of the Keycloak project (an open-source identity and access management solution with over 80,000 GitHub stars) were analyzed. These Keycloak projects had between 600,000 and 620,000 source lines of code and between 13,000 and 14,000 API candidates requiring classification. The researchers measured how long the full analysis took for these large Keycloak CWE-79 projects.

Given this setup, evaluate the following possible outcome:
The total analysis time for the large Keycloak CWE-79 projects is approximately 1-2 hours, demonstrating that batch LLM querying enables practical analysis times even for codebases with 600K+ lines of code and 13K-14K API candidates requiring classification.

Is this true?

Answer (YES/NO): NO